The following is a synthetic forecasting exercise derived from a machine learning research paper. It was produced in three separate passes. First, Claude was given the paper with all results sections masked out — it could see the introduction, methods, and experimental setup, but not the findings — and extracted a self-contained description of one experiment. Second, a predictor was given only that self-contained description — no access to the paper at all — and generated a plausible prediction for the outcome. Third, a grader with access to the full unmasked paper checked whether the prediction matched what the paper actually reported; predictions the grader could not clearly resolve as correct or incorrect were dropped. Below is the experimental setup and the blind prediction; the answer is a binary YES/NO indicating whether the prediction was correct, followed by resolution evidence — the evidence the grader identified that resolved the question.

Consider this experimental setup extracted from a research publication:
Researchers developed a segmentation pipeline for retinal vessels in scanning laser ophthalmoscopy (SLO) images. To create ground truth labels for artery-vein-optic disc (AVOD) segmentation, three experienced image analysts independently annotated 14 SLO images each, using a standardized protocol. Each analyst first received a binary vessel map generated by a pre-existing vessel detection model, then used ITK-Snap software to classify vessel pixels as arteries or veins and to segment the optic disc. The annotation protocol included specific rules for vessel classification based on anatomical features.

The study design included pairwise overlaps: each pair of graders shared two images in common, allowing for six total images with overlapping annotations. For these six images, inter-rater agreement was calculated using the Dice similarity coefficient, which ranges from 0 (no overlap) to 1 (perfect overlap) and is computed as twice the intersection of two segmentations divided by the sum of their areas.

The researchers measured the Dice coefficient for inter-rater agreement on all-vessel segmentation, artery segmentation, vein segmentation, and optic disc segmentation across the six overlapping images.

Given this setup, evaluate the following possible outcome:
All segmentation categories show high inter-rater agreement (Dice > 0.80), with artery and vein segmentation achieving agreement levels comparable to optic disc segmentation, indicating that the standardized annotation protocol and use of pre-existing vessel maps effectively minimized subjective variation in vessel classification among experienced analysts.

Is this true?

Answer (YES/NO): YES